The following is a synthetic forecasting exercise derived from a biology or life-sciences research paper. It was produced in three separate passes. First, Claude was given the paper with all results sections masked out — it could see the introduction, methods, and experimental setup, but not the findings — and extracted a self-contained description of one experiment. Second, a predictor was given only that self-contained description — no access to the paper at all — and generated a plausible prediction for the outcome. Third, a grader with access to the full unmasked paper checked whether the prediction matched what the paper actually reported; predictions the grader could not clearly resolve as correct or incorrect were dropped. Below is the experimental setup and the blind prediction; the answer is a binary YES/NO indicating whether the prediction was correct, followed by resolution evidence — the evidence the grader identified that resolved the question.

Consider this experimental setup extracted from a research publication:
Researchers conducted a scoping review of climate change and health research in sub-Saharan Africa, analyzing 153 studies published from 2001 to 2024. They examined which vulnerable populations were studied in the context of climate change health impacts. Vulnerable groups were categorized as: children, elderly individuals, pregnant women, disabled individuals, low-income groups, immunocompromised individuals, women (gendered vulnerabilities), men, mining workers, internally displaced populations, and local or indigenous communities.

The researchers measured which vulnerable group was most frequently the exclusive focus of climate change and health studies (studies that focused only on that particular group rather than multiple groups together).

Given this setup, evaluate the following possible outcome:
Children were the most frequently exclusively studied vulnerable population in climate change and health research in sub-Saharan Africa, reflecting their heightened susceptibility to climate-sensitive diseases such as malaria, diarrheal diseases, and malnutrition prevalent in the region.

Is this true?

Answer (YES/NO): YES